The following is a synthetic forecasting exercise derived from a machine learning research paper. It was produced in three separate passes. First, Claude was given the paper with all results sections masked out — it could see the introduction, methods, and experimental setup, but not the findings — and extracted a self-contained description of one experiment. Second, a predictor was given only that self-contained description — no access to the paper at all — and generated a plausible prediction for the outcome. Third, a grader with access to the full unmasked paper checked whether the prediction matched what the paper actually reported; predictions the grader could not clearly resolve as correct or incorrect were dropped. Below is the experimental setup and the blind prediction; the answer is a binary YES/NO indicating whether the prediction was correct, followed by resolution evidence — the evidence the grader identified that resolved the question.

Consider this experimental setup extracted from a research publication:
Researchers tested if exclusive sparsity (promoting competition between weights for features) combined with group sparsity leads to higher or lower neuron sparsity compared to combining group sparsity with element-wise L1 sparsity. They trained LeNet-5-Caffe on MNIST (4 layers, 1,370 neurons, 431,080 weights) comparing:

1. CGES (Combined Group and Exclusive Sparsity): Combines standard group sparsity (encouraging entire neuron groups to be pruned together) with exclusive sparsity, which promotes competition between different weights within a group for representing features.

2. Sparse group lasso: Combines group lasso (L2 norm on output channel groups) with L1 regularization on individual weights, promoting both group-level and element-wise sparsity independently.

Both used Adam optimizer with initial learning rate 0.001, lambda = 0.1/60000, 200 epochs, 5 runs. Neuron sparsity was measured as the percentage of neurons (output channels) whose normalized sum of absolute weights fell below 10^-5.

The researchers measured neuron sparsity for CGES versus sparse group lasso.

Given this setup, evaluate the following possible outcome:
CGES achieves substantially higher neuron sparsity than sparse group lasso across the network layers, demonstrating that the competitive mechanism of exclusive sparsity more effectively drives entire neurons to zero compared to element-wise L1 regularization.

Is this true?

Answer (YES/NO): NO